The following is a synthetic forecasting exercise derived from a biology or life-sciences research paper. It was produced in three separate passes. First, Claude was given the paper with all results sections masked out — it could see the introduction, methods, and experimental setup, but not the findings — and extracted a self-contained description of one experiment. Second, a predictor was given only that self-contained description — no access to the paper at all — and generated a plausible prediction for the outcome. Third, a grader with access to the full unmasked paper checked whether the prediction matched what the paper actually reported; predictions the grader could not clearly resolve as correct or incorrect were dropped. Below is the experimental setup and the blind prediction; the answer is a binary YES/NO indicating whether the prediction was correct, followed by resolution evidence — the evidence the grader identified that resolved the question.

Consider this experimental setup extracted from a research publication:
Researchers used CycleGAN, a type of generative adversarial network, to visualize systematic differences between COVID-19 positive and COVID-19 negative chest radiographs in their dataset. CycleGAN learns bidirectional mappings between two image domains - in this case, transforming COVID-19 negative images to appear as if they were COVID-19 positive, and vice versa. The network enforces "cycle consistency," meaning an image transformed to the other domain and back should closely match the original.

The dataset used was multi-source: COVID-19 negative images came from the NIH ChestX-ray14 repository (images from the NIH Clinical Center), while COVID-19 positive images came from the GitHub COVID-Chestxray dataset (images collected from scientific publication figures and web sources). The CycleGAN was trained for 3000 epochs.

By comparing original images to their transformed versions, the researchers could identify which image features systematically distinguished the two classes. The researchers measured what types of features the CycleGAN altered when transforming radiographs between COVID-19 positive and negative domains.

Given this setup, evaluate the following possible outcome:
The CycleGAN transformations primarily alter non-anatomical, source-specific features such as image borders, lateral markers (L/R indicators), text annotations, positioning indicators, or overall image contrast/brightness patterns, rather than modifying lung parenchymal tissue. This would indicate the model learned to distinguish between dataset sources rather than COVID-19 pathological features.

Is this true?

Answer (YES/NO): NO